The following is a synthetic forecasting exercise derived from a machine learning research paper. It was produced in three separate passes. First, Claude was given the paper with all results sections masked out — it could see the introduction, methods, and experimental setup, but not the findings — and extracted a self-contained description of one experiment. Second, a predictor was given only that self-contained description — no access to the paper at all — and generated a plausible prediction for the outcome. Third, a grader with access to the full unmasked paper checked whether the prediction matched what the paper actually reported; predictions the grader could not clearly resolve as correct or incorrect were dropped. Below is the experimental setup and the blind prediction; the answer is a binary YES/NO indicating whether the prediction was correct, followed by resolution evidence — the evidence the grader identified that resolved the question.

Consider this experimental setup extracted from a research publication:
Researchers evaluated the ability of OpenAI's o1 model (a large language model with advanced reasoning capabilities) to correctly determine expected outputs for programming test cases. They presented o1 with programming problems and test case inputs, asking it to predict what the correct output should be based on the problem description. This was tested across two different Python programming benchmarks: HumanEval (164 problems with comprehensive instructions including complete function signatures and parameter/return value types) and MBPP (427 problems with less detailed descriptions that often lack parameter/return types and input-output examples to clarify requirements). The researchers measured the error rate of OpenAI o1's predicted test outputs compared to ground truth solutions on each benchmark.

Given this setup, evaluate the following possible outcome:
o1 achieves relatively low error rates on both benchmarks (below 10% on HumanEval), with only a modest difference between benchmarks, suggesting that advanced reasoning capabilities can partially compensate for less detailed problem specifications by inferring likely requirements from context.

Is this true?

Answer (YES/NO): NO